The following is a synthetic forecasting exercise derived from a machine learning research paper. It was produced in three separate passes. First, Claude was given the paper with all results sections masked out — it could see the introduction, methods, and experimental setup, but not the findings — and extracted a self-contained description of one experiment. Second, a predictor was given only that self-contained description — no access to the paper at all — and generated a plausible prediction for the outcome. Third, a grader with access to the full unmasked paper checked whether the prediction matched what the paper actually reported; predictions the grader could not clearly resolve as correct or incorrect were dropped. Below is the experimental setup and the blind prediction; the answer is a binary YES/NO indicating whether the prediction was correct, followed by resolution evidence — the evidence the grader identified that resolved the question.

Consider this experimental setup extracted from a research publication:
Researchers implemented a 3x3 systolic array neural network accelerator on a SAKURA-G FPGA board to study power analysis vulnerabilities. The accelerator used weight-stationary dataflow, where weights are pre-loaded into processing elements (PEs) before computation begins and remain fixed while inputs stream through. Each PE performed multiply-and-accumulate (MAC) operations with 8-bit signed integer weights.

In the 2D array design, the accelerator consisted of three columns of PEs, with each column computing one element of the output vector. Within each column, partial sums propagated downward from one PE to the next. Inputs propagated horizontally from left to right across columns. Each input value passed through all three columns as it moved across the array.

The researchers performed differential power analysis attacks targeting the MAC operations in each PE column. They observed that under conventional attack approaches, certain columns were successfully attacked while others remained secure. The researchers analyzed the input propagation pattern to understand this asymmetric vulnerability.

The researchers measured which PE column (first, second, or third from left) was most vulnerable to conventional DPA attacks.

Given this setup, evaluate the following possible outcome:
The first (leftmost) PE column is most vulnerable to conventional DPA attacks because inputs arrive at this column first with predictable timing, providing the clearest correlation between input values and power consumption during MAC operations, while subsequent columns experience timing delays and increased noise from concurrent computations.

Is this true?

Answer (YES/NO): NO